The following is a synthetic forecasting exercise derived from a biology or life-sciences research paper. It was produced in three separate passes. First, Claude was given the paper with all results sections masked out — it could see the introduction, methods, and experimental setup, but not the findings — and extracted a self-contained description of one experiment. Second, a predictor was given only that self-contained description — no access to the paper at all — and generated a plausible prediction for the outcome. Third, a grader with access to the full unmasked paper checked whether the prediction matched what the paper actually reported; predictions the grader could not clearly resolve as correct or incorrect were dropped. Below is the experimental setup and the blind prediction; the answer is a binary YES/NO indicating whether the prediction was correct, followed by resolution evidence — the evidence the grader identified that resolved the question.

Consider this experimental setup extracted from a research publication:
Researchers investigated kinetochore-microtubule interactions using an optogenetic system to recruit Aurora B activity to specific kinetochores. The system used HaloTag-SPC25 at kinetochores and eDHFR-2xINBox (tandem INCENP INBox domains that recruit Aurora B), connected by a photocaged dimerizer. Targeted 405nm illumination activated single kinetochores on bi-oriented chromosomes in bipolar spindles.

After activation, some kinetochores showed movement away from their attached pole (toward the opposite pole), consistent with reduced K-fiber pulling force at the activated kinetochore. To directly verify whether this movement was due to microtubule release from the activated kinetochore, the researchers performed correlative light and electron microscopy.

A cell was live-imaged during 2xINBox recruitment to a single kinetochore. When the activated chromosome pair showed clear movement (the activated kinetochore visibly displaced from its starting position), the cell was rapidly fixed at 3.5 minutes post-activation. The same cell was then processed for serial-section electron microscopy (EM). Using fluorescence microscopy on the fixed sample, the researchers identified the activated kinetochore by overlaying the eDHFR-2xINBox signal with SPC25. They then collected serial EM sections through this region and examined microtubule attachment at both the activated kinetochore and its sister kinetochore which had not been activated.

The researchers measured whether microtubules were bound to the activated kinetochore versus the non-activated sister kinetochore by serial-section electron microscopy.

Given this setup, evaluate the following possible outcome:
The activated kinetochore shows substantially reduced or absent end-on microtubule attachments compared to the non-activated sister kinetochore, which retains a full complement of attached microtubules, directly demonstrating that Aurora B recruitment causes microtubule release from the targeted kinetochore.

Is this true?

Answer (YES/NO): YES